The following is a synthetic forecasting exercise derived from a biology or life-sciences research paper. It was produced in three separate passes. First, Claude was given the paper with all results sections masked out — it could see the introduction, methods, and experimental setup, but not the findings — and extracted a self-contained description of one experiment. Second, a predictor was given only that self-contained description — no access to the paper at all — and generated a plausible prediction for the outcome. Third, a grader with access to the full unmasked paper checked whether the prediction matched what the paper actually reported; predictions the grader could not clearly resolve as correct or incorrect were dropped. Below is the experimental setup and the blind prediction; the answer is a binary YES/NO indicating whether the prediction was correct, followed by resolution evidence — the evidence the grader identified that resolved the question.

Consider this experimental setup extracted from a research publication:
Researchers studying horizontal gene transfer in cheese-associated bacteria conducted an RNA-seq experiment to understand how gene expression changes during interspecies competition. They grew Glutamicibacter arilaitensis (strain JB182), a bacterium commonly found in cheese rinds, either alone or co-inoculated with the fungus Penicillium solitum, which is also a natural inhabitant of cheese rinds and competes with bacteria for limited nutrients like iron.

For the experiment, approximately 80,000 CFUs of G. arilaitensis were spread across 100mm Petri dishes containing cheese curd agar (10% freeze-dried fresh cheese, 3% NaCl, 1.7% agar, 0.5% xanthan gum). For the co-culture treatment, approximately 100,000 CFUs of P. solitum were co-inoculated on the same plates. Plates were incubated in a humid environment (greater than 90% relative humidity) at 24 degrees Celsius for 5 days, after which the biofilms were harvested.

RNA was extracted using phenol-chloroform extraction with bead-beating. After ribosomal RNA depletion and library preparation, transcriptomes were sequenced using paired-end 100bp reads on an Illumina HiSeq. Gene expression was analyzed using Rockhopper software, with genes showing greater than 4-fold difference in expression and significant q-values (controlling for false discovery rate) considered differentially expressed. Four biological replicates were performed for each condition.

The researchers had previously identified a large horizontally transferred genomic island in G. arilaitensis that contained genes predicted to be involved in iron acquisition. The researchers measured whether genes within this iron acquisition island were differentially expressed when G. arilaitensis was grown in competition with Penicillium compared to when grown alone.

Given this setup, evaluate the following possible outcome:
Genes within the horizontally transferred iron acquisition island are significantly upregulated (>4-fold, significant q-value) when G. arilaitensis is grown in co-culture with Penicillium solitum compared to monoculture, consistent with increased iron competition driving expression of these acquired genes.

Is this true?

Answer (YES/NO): YES